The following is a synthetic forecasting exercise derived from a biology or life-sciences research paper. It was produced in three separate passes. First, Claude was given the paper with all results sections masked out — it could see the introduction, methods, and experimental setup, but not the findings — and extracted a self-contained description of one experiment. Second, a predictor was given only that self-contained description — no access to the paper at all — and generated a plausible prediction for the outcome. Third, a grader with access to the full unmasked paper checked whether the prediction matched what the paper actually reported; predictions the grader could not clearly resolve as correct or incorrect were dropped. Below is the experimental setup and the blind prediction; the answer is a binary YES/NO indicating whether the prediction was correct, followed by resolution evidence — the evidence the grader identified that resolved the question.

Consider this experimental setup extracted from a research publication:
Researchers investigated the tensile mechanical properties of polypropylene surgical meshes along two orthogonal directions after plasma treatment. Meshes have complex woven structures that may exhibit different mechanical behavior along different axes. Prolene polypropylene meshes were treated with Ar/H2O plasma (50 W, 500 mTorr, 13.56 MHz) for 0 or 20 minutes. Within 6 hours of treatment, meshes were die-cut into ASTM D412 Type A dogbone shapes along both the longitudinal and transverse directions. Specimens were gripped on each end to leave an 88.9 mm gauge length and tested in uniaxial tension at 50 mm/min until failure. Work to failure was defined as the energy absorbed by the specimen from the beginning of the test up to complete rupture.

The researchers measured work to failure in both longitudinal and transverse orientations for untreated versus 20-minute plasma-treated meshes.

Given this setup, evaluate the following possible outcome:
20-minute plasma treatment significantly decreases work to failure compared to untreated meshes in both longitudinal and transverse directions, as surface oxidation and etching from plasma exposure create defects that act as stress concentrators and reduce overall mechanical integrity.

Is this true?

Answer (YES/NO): YES